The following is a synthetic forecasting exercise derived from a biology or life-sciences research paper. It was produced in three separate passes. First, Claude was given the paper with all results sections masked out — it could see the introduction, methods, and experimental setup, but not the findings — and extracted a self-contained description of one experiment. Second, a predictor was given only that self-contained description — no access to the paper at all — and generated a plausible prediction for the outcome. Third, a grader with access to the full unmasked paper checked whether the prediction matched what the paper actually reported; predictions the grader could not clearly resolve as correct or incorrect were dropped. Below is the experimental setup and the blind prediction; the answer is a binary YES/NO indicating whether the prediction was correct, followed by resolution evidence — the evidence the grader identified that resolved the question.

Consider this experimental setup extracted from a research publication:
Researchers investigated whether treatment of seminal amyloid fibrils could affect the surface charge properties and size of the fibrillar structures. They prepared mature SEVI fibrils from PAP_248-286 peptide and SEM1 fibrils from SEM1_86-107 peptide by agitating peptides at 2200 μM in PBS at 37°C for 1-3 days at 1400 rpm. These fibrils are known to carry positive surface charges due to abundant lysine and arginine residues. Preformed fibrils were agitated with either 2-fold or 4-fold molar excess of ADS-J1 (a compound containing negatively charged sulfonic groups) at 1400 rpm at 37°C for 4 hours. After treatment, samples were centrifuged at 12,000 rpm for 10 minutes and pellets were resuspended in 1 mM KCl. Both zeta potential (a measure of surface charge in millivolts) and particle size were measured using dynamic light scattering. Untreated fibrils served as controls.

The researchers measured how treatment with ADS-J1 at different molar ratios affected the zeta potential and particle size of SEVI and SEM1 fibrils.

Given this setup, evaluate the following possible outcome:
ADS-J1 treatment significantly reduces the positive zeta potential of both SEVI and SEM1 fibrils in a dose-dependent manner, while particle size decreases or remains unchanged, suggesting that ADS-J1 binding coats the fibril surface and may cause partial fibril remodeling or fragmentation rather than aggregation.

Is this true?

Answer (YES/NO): YES